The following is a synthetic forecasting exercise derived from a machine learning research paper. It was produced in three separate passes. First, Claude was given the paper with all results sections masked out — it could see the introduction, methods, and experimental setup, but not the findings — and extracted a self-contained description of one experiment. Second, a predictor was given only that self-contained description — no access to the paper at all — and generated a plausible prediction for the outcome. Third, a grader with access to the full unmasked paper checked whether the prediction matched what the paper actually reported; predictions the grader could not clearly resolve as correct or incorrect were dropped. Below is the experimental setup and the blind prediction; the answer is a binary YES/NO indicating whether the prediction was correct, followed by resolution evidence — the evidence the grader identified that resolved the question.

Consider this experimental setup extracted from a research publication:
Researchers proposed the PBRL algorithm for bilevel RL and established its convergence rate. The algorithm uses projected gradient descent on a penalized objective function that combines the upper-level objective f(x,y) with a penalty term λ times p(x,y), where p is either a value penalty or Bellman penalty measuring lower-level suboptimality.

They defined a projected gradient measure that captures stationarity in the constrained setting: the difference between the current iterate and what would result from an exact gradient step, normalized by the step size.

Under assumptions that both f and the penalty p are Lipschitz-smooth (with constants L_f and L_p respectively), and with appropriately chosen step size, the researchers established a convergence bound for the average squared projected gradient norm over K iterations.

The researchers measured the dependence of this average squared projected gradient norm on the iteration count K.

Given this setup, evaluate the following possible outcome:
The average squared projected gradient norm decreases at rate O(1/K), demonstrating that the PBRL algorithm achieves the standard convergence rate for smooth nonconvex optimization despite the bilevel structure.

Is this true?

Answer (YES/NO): YES